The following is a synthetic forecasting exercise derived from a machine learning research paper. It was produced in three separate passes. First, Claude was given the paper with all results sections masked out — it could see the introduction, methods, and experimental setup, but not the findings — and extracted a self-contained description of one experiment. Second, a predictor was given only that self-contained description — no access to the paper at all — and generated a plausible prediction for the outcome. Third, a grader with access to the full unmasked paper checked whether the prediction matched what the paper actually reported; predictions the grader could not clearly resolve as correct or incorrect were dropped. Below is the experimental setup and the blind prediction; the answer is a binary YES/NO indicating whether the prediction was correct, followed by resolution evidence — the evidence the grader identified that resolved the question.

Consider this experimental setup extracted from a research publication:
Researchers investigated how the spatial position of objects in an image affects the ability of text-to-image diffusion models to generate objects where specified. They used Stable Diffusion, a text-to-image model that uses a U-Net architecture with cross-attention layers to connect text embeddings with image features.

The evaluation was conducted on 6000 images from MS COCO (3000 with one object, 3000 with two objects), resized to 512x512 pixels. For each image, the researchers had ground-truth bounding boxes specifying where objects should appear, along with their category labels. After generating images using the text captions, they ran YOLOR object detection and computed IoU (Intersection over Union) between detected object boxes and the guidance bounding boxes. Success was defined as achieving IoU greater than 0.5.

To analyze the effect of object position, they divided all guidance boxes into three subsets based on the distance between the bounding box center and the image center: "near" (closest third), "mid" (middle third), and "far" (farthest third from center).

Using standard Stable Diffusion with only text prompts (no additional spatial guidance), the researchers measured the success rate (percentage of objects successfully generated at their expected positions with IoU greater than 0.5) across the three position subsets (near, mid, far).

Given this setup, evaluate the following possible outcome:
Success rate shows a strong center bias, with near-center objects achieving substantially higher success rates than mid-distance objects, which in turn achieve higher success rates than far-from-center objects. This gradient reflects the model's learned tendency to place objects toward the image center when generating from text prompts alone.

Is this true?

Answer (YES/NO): YES